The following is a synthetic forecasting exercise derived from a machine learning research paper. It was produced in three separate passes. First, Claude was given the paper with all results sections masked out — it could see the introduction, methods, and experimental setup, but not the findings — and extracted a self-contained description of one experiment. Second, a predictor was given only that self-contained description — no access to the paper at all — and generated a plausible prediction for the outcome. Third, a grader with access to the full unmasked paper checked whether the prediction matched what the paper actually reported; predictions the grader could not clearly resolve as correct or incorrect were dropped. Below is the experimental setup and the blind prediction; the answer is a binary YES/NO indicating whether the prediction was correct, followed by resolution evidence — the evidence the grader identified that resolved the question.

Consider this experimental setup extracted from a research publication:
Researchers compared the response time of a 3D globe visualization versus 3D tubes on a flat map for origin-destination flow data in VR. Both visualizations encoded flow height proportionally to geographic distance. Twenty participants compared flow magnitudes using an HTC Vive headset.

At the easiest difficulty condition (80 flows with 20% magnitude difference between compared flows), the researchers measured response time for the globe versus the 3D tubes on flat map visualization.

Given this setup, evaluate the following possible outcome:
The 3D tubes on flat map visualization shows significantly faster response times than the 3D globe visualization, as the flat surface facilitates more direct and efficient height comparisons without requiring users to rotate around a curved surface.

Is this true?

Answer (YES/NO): NO